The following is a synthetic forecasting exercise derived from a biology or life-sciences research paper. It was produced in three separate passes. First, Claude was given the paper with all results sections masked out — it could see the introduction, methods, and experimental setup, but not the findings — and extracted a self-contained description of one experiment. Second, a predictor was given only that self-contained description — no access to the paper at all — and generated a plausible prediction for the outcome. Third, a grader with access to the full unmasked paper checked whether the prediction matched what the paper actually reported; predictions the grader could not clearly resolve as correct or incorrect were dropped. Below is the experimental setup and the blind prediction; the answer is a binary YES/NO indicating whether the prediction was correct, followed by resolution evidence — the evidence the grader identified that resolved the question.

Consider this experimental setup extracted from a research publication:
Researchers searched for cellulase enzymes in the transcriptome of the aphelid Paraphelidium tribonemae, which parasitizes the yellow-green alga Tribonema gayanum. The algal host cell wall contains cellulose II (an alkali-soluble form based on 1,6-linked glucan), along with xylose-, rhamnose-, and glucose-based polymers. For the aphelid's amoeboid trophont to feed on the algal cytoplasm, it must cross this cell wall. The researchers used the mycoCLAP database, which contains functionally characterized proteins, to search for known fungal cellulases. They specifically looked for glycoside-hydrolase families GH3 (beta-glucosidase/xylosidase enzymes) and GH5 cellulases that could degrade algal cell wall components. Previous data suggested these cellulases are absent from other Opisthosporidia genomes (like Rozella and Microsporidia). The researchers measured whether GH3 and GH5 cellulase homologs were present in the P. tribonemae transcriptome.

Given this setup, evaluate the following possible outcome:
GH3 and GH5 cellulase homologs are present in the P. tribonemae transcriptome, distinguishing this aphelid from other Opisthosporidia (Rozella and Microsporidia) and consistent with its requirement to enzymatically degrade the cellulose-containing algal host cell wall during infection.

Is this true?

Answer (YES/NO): YES